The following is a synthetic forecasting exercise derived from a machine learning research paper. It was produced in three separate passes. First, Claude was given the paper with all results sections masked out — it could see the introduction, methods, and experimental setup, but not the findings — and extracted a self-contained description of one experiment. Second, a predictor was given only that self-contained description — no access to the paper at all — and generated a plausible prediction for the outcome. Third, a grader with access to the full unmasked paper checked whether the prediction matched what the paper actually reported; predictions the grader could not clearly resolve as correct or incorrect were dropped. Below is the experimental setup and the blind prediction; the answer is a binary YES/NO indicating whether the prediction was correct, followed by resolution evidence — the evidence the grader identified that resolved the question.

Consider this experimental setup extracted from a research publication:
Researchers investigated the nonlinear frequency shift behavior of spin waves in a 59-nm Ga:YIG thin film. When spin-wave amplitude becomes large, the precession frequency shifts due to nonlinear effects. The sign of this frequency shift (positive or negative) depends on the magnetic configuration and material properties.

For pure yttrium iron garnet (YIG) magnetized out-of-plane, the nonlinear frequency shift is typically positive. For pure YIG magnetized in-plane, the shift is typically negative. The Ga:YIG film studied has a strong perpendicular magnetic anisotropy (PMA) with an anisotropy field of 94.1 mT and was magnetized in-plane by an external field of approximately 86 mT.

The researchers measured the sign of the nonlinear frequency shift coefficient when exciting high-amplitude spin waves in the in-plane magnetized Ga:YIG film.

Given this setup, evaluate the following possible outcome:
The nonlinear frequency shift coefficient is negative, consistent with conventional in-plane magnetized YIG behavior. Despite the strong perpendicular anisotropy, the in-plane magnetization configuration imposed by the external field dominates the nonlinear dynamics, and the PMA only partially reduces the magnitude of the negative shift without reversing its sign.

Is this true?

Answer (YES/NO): NO